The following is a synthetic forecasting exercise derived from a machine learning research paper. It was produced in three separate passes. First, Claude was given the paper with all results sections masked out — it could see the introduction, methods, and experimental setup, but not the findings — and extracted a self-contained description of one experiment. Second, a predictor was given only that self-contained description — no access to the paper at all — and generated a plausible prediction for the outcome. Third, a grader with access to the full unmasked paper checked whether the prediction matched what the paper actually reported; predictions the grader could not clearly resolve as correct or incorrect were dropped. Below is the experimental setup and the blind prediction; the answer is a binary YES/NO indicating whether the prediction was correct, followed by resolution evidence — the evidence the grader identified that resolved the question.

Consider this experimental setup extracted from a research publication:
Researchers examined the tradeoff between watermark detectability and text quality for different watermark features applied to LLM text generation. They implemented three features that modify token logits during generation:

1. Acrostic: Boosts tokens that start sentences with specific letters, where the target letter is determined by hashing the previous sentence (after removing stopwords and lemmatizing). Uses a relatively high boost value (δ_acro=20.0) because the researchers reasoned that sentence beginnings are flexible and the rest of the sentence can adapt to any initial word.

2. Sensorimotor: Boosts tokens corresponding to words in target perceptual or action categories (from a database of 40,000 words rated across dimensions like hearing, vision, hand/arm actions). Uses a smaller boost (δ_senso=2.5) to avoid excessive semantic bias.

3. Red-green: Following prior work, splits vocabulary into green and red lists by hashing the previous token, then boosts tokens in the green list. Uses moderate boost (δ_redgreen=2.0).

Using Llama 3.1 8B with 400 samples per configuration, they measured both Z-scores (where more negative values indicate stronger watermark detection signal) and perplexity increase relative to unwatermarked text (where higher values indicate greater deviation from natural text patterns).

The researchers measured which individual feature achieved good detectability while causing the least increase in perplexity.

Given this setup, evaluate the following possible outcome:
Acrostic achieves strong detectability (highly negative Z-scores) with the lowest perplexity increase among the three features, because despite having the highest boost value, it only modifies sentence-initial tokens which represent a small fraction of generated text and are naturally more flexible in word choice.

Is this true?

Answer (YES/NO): NO